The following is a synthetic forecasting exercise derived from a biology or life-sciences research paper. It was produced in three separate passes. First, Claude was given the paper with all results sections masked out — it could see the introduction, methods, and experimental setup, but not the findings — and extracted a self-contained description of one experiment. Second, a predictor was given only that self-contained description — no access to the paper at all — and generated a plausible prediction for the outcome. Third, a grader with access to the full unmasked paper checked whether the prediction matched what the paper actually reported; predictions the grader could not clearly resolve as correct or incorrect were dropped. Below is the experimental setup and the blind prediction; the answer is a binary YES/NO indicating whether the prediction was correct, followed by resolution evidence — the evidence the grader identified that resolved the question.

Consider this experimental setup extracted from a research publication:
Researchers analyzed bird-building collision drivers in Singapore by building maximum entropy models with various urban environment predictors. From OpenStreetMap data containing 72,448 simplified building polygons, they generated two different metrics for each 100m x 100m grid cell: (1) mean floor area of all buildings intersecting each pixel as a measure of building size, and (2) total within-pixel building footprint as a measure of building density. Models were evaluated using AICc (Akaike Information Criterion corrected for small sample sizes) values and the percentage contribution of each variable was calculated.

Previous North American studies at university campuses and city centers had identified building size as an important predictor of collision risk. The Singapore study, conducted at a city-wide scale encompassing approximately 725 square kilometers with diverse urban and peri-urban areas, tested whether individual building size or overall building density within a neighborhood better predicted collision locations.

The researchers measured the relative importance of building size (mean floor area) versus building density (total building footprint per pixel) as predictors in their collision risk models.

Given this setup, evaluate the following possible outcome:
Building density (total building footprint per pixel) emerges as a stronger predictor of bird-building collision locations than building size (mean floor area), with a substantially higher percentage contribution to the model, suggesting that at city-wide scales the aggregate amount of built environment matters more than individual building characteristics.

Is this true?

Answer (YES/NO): YES